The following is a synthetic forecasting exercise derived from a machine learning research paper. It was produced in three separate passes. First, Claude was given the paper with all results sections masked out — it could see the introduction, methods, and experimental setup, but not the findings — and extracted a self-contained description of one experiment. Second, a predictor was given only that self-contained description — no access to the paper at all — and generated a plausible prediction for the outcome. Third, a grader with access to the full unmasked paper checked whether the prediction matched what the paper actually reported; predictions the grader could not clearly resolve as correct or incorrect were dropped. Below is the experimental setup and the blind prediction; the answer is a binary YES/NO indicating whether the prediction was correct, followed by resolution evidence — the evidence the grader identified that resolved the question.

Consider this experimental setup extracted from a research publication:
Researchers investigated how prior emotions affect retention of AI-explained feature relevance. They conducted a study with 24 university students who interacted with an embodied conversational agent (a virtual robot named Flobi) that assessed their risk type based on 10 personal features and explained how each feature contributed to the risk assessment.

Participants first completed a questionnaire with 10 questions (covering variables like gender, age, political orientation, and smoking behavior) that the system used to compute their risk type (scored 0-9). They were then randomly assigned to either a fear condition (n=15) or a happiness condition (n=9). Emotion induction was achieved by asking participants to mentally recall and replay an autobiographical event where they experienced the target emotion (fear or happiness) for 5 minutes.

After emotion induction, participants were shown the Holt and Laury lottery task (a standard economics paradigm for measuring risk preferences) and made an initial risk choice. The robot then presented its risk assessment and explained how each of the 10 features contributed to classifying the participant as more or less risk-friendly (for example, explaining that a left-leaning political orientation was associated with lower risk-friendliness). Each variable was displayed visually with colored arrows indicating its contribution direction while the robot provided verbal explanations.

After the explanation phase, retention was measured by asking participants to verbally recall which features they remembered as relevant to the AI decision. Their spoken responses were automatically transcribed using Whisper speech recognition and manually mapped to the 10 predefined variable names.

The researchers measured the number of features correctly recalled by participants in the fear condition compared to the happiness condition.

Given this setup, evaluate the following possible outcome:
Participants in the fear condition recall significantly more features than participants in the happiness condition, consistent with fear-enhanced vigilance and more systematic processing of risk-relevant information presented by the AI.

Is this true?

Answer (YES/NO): NO